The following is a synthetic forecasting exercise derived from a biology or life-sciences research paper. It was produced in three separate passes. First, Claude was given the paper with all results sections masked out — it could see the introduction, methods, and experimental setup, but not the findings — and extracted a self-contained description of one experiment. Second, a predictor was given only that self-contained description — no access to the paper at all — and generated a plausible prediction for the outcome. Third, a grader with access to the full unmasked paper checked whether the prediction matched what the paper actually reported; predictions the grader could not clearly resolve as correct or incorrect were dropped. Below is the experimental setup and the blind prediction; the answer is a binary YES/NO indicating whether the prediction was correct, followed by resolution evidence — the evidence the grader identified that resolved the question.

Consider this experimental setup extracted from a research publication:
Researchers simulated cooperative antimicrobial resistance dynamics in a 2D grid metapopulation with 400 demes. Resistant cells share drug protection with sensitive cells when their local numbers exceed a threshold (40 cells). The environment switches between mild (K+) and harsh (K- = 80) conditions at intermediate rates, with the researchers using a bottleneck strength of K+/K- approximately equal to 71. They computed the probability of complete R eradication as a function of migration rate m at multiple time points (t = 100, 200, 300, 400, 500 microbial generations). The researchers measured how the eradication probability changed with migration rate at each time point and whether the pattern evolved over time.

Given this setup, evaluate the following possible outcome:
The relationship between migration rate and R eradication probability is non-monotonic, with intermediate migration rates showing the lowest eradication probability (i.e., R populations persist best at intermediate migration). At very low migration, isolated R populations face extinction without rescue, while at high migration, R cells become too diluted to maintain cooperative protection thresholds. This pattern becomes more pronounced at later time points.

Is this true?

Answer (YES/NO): NO